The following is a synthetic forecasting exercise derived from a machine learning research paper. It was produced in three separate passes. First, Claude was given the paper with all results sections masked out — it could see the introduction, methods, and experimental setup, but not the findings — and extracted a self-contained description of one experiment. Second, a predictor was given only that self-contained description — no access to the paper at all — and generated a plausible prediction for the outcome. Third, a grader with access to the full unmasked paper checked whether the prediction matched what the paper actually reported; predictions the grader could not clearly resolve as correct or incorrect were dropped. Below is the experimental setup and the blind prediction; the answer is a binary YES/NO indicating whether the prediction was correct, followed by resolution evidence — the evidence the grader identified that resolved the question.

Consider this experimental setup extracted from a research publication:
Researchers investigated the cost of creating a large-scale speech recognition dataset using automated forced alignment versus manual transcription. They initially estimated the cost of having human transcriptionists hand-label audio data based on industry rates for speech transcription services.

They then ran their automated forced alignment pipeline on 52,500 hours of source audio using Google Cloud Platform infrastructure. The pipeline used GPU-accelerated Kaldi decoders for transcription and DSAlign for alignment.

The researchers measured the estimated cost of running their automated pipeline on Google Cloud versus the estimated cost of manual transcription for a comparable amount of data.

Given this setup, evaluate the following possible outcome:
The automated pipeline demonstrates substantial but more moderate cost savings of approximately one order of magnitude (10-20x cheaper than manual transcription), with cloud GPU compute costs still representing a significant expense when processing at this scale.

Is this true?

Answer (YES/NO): NO